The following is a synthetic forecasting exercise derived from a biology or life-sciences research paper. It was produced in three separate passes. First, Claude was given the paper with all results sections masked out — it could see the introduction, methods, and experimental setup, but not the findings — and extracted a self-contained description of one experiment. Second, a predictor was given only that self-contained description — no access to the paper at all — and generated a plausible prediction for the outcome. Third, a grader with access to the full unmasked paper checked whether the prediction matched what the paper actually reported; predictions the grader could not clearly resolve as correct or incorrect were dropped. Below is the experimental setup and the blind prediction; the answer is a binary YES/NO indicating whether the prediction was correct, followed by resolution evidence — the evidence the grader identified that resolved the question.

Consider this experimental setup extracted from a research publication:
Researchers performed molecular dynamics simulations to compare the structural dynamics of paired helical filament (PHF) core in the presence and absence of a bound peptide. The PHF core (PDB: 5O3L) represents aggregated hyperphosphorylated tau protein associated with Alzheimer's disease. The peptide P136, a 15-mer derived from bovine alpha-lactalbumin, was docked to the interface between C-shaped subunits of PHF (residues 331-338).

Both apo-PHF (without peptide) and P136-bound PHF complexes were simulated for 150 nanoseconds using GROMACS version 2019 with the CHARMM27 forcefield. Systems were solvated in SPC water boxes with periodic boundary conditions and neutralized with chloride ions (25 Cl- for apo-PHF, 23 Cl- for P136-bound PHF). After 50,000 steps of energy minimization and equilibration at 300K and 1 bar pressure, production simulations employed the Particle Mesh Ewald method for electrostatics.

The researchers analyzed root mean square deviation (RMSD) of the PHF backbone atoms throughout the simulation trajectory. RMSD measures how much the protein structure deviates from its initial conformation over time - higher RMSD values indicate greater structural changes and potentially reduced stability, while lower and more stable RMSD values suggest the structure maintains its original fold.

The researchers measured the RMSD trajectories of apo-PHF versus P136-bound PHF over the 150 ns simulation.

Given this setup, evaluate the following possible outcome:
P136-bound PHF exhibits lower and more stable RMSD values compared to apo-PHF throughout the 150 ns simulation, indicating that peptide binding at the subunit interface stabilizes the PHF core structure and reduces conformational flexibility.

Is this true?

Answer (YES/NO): NO